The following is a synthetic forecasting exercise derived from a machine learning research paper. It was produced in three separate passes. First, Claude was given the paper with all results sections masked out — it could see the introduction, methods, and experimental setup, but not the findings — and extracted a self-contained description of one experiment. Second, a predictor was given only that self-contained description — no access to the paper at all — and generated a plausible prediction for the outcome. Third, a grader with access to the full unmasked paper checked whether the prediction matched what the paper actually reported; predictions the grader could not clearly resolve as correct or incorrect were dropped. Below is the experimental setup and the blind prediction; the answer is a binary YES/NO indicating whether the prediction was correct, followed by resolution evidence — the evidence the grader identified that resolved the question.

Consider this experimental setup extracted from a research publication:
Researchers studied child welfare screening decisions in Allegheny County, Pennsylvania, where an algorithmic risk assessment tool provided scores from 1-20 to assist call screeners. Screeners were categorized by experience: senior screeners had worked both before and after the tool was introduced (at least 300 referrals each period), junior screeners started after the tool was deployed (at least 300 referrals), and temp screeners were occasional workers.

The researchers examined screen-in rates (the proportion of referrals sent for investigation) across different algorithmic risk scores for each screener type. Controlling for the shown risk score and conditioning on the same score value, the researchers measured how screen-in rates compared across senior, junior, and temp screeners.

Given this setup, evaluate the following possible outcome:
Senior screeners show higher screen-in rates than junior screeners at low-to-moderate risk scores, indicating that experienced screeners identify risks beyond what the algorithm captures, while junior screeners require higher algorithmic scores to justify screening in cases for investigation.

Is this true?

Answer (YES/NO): NO